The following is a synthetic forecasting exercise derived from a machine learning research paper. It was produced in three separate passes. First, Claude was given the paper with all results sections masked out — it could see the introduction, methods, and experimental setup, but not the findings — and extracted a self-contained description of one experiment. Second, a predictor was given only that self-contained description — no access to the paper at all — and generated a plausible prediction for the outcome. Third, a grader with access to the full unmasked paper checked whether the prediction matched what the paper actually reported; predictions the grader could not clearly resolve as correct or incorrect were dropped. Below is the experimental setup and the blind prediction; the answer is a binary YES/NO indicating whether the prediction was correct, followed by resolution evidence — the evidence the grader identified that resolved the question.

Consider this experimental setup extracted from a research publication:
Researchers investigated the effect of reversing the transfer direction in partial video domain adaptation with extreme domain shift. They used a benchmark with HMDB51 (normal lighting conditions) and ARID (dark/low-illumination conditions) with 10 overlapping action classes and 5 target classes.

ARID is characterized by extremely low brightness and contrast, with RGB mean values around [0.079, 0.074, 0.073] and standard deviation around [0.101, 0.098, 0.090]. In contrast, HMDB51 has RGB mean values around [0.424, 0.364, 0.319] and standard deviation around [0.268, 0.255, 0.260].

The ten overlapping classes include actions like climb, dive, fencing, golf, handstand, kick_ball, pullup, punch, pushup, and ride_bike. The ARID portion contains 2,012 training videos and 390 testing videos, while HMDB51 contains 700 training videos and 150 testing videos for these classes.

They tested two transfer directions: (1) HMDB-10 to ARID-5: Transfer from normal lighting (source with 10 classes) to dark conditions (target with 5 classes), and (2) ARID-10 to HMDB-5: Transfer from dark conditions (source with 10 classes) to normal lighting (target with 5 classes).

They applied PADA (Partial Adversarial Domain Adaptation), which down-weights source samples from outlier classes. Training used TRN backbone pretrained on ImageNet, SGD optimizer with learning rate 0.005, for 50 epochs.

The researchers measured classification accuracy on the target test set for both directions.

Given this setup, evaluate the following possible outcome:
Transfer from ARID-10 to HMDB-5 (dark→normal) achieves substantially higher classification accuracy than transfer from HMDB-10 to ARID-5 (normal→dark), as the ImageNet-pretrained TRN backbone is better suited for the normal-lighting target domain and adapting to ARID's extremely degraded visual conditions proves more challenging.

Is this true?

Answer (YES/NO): YES